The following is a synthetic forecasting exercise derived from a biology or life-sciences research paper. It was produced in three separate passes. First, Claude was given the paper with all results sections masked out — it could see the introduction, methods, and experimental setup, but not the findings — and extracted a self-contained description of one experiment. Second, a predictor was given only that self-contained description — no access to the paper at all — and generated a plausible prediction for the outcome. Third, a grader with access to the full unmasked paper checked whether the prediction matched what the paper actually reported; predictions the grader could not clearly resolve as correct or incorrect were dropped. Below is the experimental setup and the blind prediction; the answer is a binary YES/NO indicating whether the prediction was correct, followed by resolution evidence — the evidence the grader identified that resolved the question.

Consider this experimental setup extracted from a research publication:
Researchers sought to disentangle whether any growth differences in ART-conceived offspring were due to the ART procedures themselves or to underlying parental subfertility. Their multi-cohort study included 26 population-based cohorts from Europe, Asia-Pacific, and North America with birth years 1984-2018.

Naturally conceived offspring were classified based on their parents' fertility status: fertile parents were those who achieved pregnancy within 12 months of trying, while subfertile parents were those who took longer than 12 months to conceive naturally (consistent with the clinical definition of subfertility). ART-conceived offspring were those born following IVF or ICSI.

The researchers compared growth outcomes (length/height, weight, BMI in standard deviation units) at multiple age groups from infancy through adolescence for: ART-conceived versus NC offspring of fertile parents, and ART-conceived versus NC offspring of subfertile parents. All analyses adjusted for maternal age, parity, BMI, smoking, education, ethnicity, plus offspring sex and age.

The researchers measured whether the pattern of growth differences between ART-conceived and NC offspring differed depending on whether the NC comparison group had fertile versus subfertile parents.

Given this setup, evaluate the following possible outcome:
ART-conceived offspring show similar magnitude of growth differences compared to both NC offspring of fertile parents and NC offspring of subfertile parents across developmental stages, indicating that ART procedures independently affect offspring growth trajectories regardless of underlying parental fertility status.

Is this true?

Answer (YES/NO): YES